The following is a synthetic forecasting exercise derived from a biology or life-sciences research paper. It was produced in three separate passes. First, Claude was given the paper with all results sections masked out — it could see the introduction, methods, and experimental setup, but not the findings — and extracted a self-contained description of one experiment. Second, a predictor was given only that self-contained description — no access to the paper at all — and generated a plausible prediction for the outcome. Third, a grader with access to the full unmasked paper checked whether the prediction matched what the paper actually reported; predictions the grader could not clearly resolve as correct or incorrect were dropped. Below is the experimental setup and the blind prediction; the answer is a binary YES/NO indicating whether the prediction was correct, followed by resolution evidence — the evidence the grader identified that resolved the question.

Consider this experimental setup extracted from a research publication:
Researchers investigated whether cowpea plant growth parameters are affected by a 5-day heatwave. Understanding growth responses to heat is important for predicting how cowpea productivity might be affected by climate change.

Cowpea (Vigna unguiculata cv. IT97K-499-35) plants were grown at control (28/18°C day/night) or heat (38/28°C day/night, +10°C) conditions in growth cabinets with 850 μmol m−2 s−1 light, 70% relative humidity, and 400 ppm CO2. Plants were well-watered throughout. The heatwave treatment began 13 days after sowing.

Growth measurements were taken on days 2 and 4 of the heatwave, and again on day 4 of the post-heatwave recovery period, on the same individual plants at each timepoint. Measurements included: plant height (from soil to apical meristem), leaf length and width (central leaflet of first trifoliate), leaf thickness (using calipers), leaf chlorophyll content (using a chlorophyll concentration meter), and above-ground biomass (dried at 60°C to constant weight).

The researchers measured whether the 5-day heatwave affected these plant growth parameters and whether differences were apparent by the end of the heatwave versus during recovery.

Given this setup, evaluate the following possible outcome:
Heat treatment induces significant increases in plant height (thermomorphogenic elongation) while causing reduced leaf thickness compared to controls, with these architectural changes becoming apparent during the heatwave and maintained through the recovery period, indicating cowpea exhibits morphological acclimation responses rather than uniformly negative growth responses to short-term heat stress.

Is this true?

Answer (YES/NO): YES